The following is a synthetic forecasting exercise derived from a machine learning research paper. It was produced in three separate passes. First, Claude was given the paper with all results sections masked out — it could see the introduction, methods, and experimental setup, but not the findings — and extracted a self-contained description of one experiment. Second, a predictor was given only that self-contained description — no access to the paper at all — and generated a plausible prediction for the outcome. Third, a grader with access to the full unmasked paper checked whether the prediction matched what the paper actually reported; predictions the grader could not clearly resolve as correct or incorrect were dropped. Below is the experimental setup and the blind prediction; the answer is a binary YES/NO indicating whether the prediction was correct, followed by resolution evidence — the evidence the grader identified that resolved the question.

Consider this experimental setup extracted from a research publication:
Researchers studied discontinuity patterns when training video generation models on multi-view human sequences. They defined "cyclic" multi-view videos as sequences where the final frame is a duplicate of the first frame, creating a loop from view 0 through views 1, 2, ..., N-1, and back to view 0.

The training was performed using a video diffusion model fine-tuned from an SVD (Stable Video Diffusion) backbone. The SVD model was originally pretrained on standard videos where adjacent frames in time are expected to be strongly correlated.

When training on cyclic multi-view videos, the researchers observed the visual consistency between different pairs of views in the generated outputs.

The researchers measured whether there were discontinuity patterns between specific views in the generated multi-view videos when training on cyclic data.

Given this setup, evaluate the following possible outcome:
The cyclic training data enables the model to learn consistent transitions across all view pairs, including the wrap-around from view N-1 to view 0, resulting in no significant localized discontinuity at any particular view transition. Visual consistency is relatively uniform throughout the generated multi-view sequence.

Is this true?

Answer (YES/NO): NO